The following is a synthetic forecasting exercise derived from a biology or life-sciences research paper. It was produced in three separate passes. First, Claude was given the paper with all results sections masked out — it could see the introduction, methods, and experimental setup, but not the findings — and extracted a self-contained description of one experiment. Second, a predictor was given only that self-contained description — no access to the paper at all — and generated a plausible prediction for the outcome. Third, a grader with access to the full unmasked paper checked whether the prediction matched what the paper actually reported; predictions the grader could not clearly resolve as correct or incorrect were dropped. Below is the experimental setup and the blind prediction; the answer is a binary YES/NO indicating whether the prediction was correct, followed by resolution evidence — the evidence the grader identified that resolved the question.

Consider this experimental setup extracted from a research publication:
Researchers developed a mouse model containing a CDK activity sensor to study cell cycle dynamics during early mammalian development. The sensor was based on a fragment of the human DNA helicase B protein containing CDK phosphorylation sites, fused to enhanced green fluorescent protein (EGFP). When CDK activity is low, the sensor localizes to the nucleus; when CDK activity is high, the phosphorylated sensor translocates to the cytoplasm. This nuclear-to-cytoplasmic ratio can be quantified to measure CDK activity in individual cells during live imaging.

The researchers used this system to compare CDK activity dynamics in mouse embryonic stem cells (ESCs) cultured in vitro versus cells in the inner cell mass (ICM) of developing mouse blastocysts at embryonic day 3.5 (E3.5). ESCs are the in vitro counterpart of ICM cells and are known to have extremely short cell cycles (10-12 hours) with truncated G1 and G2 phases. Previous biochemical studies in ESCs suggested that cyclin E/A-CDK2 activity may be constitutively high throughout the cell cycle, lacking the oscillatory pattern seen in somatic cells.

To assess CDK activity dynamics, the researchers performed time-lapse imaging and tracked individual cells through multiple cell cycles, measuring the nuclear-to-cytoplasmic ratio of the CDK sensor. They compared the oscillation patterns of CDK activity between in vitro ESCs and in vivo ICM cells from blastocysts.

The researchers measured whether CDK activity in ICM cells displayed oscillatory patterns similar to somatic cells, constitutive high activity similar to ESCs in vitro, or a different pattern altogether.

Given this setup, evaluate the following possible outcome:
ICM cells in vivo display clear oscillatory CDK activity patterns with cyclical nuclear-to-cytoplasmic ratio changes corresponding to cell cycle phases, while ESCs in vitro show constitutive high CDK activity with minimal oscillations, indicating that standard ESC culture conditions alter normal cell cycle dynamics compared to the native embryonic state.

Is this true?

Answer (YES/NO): NO